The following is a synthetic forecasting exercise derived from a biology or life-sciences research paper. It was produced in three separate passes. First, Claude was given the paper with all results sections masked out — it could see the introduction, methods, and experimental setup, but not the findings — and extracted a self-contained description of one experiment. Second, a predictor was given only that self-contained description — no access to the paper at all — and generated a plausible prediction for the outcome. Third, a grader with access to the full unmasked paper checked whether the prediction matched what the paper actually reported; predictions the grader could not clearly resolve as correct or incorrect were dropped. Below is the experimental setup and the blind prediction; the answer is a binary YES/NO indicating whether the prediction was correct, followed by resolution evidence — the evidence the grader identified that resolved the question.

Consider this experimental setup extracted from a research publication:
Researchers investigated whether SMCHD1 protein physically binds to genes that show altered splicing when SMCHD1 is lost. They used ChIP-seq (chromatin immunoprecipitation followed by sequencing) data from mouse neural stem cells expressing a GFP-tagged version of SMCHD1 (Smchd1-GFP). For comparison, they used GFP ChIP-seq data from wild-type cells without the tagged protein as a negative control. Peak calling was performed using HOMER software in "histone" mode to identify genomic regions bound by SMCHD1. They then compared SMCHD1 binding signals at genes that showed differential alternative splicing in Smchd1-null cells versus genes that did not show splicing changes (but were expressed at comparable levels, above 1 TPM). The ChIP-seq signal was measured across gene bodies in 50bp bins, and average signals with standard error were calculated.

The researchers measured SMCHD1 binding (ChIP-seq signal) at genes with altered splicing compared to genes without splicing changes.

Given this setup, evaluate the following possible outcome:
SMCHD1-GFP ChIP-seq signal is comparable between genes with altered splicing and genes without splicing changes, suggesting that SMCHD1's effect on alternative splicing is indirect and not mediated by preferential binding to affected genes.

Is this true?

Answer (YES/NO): NO